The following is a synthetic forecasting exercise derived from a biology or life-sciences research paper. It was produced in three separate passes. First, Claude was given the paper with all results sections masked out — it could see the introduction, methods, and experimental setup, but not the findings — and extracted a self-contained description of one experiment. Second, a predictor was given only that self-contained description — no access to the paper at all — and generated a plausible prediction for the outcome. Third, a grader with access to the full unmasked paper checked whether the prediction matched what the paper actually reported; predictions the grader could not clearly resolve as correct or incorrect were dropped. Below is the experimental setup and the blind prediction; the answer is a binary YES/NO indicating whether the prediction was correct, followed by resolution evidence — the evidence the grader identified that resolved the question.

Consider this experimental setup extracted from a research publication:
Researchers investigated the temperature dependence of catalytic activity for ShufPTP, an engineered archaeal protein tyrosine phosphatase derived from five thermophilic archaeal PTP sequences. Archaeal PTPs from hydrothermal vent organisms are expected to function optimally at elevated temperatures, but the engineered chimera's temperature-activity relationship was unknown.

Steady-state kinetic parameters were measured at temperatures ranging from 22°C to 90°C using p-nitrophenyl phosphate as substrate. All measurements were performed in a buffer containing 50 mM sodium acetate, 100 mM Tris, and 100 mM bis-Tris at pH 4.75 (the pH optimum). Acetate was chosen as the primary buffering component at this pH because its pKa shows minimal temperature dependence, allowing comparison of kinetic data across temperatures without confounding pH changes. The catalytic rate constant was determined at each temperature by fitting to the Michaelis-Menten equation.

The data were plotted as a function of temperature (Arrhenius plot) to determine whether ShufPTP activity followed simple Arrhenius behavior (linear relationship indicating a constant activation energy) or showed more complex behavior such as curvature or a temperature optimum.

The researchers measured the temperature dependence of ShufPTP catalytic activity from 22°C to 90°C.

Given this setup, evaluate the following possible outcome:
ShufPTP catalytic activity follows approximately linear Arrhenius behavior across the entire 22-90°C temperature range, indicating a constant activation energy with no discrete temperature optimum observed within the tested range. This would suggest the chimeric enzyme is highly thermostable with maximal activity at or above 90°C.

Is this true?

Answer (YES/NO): YES